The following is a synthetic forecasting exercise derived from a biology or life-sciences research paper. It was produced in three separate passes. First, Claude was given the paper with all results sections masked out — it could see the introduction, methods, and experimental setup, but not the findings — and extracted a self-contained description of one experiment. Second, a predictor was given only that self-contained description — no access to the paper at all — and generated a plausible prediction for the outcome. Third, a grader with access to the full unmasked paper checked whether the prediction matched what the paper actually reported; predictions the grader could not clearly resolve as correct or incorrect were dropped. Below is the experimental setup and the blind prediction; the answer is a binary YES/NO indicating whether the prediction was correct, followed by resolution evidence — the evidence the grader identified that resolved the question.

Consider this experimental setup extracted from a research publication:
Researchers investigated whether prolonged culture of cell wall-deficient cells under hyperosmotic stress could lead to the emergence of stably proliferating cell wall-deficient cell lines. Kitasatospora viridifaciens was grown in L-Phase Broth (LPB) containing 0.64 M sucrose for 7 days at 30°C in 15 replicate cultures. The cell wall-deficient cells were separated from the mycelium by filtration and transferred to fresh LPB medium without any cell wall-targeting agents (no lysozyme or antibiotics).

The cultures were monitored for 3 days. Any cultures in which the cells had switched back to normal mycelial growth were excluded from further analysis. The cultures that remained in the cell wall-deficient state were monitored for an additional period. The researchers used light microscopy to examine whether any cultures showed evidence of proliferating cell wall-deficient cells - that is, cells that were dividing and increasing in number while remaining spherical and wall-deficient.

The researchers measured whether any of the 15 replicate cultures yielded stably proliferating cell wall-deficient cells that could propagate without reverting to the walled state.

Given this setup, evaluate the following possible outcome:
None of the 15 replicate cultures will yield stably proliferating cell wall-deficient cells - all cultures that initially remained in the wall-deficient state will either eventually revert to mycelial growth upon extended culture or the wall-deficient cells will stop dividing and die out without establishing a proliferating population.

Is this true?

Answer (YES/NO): NO